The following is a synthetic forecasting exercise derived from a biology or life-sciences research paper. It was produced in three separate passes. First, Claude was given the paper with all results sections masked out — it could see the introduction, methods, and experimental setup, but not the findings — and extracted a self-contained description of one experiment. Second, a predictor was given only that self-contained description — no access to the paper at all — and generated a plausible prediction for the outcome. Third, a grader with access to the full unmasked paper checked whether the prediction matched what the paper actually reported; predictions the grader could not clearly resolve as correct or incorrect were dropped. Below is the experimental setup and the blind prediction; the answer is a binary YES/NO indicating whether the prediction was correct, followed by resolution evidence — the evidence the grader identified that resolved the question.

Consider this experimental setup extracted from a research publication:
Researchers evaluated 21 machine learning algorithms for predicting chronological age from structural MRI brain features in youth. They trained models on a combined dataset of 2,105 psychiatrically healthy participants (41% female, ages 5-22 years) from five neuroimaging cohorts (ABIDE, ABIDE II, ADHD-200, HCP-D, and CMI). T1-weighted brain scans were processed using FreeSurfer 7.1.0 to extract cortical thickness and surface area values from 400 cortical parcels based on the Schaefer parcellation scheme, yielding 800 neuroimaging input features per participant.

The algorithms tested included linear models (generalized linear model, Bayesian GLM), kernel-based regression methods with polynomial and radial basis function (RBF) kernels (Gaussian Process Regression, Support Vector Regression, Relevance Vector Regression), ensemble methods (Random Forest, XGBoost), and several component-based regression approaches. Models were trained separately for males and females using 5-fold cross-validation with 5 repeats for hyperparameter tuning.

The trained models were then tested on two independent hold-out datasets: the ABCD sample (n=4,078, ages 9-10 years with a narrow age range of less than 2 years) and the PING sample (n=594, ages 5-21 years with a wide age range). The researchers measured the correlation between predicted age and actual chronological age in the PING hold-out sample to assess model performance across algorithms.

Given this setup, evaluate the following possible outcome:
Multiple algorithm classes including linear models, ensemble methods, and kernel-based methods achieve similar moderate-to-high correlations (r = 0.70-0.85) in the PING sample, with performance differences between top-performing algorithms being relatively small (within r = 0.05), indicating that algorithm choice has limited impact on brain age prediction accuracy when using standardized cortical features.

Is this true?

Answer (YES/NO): NO